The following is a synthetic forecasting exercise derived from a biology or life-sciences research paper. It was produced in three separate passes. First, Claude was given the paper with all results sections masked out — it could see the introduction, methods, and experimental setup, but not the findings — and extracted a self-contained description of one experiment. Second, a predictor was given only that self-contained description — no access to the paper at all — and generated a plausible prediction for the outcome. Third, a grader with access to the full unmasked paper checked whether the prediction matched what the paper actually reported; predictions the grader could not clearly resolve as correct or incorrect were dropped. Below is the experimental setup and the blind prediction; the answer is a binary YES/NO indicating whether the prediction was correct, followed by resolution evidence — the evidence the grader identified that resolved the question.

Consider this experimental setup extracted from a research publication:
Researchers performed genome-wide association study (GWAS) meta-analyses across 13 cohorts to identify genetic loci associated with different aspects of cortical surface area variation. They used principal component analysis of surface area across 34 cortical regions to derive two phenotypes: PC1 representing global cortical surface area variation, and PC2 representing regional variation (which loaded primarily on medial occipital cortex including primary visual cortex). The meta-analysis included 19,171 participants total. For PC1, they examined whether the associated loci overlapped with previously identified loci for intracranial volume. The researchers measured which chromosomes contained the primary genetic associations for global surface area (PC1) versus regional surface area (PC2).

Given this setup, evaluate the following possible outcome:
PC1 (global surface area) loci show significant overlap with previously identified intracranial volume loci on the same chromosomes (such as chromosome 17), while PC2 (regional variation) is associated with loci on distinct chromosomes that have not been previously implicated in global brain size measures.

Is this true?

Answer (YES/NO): YES